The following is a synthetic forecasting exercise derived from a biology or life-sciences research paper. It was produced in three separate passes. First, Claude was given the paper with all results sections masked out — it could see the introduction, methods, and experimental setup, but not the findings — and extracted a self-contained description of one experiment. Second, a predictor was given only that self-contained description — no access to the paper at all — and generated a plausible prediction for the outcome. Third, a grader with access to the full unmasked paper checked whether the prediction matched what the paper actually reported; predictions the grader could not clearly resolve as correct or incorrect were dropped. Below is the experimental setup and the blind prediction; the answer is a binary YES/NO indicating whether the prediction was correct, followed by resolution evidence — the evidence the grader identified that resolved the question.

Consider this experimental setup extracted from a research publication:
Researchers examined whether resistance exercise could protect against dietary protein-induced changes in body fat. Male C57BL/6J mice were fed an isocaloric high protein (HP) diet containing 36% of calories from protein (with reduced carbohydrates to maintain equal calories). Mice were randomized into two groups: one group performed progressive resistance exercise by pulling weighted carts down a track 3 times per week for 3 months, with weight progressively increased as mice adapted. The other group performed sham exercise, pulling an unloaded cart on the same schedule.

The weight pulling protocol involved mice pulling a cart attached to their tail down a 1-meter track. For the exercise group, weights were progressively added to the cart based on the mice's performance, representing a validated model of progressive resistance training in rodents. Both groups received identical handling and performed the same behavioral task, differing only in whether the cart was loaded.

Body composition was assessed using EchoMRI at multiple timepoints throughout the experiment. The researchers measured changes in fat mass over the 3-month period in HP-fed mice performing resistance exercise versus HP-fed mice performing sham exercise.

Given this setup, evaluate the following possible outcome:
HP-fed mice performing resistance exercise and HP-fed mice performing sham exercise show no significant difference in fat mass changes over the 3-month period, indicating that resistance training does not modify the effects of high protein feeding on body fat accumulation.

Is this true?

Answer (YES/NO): NO